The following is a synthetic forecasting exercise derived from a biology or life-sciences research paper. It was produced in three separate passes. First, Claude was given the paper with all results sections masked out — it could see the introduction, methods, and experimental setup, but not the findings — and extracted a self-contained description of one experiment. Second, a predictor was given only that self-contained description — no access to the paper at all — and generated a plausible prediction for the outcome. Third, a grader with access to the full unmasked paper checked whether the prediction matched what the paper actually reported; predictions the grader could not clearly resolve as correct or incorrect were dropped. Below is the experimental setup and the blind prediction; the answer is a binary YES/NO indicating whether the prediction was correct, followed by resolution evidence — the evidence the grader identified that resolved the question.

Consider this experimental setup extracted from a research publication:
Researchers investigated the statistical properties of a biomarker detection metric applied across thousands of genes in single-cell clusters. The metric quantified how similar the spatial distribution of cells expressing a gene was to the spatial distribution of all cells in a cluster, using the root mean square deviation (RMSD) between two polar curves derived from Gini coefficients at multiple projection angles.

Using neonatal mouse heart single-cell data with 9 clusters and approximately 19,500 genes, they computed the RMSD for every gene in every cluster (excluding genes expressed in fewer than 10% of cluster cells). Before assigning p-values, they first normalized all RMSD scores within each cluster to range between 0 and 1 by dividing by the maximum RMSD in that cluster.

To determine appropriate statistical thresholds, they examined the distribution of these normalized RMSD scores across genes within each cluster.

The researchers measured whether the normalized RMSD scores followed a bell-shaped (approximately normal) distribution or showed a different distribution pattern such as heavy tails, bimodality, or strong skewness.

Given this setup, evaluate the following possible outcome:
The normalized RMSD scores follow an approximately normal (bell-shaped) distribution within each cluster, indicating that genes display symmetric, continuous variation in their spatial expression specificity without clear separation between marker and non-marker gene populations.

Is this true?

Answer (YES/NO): YES